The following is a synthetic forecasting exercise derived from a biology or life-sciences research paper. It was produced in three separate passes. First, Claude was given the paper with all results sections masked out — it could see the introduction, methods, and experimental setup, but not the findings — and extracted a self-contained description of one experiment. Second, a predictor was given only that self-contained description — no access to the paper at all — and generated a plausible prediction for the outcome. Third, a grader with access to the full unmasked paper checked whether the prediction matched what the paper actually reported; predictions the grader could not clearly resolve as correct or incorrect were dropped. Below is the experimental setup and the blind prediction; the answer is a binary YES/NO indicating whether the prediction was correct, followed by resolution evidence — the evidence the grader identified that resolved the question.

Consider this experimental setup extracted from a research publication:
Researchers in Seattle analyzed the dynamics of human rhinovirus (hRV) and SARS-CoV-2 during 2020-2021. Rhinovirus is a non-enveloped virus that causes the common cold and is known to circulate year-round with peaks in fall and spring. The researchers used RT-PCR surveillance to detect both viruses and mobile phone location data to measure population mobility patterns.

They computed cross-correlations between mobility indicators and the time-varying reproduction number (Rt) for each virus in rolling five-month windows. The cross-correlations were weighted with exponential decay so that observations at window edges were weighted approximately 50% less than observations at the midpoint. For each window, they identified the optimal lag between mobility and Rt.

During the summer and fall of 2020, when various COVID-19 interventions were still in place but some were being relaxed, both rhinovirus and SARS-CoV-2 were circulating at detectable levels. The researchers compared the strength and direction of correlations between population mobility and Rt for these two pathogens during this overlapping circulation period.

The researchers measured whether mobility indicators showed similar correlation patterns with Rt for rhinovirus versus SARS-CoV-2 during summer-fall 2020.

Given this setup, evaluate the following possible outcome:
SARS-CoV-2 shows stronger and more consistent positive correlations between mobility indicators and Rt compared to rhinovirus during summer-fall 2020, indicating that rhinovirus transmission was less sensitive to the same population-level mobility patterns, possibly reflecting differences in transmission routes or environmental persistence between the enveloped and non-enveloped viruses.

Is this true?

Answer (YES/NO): NO